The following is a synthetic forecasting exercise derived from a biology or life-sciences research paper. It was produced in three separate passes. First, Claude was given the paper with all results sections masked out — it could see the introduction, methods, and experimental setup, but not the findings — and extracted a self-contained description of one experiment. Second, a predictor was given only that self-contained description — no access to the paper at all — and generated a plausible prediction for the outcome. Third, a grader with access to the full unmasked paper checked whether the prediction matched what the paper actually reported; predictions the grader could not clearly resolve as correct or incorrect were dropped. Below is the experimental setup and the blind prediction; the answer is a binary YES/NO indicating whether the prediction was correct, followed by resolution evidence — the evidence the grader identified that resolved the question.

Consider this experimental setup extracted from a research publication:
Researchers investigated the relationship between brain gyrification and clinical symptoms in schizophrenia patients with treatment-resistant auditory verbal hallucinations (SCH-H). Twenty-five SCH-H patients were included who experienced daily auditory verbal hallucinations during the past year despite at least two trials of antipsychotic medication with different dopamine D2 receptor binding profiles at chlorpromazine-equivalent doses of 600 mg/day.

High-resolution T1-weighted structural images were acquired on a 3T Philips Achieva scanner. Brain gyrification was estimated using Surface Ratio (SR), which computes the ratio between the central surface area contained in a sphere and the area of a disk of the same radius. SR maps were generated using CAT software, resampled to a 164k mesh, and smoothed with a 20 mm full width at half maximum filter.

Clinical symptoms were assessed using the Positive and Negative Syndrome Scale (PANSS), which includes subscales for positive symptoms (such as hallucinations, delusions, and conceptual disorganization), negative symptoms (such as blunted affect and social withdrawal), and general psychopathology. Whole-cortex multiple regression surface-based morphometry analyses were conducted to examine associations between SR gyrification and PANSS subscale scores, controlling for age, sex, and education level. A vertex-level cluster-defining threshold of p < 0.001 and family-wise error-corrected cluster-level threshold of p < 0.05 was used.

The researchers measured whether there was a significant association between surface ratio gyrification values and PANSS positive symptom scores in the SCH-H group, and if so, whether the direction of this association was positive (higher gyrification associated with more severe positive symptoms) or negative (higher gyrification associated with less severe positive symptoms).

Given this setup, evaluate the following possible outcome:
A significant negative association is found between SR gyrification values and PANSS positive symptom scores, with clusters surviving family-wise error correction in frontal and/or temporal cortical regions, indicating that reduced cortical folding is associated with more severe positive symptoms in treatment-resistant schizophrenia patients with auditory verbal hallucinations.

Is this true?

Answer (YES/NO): YES